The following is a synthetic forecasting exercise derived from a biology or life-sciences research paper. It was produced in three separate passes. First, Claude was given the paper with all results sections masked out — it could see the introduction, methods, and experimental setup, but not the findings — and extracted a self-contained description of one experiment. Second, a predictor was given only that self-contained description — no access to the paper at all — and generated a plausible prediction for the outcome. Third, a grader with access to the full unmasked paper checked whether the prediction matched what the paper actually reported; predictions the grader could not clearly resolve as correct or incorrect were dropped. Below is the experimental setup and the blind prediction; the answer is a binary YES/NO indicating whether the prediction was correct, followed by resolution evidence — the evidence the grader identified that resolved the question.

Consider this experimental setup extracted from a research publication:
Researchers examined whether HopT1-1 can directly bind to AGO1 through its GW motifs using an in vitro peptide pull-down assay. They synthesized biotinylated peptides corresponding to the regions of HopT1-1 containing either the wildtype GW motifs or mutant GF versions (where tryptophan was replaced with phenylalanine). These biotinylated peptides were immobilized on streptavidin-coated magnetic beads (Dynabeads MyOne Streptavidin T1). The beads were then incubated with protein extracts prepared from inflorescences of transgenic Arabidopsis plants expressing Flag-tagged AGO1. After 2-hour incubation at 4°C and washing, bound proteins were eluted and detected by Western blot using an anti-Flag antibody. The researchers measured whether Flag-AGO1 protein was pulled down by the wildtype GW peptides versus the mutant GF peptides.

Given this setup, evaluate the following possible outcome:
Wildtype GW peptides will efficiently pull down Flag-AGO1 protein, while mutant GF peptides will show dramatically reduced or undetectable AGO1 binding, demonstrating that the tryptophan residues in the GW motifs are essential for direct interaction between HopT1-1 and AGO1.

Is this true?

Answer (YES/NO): NO